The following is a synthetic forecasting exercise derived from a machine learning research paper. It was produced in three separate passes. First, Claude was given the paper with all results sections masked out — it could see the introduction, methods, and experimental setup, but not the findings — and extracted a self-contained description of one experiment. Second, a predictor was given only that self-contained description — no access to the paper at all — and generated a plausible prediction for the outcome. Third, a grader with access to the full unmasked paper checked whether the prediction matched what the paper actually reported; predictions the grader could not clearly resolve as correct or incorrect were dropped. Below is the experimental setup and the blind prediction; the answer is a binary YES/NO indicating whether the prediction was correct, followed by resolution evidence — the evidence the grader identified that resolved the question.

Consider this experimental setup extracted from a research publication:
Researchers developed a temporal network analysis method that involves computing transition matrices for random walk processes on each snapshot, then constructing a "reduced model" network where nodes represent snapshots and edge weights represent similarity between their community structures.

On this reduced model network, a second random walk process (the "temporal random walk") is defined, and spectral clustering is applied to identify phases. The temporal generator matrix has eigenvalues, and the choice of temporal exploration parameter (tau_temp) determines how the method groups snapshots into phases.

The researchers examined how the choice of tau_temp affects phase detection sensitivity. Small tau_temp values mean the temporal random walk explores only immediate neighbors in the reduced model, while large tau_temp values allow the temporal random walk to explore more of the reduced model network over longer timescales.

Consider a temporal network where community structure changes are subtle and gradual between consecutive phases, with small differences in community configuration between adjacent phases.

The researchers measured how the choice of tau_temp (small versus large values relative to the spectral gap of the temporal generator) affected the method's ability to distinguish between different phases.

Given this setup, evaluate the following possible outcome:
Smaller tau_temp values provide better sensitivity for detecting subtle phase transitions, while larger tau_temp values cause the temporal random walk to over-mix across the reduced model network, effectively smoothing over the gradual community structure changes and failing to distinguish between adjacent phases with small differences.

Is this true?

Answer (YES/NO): YES